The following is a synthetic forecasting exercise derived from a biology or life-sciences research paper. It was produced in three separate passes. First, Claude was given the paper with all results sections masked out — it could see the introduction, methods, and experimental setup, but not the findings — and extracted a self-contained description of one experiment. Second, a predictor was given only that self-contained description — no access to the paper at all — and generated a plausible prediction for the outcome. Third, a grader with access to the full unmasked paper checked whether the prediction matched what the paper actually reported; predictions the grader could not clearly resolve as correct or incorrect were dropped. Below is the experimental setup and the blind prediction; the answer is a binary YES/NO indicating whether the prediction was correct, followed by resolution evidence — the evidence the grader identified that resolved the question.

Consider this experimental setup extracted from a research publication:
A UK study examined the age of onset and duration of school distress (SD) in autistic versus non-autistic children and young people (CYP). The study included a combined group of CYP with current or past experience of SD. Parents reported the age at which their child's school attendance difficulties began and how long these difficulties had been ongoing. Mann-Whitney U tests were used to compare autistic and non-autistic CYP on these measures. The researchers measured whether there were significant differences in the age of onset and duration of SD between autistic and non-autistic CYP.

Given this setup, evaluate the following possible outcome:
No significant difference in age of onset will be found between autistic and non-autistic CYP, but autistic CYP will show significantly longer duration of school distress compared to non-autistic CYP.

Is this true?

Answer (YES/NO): NO